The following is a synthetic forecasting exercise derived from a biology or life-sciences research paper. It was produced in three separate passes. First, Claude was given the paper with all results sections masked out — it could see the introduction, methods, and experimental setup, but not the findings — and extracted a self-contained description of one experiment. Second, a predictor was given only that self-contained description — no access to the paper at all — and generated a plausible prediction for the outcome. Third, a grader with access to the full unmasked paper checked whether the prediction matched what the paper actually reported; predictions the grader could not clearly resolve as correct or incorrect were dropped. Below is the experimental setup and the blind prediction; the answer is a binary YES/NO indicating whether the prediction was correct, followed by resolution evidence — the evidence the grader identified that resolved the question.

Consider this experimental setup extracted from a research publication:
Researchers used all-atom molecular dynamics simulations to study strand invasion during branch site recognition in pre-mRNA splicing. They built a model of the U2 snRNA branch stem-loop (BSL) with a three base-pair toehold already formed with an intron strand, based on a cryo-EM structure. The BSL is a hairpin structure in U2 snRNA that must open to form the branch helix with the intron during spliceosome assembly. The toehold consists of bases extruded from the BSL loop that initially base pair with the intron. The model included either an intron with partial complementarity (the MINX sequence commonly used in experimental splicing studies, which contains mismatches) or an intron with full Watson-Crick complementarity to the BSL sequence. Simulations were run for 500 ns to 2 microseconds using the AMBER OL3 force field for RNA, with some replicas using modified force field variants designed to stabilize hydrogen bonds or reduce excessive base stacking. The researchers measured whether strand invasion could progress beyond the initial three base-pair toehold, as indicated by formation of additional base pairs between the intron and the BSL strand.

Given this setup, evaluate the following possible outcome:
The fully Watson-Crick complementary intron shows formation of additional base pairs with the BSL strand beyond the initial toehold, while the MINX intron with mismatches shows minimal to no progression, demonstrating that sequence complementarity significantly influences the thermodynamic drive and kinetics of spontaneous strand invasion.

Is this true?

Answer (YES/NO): NO